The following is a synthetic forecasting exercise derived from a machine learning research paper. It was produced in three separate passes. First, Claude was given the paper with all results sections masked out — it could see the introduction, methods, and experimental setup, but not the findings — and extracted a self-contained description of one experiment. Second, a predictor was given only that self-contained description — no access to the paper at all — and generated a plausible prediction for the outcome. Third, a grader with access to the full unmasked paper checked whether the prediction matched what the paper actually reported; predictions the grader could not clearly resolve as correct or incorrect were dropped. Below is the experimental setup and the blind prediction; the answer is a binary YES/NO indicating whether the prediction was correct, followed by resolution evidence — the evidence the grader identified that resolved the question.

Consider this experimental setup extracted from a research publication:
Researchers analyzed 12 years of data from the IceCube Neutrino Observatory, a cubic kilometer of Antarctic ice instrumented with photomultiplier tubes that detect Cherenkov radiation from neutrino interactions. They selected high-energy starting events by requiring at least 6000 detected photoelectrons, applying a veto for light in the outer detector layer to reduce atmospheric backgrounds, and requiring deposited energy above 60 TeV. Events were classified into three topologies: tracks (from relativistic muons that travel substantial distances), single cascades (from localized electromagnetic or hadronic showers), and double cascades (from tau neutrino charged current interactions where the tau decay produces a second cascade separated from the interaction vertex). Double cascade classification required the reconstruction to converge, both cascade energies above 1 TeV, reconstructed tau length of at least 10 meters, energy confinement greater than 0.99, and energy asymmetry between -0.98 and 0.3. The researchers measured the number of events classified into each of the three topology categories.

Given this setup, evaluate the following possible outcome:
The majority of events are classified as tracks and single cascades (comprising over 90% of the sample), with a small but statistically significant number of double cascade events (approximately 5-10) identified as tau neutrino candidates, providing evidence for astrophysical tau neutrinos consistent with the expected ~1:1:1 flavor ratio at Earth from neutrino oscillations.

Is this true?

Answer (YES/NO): NO